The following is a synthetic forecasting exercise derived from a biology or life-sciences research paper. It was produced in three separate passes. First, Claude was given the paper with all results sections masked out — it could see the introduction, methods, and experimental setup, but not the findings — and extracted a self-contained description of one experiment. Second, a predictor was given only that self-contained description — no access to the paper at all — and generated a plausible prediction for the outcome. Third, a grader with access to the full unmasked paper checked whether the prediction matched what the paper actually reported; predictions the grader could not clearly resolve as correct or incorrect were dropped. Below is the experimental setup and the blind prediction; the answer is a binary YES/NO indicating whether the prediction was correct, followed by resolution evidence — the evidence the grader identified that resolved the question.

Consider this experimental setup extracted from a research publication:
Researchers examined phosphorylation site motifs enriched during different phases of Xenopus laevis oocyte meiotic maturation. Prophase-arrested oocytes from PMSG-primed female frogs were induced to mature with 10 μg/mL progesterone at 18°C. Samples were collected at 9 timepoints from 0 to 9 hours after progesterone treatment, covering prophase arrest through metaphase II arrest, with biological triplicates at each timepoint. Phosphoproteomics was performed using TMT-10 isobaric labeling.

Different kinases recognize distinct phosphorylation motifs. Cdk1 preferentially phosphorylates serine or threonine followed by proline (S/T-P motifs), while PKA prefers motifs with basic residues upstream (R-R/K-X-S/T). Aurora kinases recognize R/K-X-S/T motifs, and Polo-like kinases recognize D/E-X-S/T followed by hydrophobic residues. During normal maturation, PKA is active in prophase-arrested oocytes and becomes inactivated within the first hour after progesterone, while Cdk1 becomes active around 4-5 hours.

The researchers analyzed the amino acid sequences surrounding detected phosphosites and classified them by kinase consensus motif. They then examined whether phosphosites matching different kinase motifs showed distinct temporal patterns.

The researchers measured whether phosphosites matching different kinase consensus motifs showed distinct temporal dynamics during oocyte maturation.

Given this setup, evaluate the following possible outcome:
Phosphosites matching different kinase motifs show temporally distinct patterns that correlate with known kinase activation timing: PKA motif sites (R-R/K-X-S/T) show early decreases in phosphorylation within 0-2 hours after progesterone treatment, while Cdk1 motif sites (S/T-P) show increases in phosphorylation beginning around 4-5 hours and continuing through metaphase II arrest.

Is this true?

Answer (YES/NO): YES